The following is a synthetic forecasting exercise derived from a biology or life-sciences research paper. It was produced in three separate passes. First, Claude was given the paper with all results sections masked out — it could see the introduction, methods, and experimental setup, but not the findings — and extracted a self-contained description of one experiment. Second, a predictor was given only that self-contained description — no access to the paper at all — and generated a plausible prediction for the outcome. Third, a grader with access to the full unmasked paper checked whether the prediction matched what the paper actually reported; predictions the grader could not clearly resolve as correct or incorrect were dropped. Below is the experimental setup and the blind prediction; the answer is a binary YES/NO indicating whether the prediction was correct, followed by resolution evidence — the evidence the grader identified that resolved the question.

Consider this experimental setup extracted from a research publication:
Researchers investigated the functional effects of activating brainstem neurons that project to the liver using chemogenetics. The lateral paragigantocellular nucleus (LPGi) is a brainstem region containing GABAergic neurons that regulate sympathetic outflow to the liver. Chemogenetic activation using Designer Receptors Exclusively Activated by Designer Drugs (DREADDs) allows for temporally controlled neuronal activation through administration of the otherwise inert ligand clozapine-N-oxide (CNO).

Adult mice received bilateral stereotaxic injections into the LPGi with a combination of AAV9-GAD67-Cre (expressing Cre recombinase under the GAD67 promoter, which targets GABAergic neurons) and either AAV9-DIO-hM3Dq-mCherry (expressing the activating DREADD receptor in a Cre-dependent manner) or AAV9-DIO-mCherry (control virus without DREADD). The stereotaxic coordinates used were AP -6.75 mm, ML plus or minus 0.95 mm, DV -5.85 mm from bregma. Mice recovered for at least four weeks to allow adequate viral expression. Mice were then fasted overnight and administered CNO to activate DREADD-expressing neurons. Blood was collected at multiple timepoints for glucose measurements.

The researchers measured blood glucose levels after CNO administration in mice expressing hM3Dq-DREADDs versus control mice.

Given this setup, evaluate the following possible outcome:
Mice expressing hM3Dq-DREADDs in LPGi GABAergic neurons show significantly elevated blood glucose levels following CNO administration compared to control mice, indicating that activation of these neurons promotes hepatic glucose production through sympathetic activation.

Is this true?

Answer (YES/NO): YES